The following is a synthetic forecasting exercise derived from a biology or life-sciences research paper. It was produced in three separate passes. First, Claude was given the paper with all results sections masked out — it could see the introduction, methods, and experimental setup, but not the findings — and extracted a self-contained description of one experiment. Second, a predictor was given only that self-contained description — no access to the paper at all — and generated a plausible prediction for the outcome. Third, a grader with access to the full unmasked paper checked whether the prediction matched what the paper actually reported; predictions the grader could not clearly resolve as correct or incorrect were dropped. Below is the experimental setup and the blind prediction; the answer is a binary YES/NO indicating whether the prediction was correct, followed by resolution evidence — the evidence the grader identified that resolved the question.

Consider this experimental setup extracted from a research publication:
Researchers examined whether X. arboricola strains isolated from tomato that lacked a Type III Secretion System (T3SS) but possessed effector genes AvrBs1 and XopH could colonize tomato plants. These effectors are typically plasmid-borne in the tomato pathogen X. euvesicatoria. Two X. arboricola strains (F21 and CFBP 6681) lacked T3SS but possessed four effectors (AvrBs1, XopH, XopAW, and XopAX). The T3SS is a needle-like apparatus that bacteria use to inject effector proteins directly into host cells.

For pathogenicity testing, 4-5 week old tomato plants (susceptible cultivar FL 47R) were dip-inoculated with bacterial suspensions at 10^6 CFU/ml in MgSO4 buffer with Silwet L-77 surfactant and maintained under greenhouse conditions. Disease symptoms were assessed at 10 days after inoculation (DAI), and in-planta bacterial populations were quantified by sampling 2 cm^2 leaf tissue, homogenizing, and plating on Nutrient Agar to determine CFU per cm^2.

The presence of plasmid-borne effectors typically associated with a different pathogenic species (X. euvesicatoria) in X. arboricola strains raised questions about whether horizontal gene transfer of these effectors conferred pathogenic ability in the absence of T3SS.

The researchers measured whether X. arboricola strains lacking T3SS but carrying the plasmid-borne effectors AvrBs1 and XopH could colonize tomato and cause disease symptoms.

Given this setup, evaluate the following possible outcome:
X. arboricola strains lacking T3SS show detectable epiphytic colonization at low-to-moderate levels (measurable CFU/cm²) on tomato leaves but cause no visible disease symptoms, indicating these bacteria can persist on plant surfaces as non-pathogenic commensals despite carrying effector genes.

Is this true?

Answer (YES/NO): NO